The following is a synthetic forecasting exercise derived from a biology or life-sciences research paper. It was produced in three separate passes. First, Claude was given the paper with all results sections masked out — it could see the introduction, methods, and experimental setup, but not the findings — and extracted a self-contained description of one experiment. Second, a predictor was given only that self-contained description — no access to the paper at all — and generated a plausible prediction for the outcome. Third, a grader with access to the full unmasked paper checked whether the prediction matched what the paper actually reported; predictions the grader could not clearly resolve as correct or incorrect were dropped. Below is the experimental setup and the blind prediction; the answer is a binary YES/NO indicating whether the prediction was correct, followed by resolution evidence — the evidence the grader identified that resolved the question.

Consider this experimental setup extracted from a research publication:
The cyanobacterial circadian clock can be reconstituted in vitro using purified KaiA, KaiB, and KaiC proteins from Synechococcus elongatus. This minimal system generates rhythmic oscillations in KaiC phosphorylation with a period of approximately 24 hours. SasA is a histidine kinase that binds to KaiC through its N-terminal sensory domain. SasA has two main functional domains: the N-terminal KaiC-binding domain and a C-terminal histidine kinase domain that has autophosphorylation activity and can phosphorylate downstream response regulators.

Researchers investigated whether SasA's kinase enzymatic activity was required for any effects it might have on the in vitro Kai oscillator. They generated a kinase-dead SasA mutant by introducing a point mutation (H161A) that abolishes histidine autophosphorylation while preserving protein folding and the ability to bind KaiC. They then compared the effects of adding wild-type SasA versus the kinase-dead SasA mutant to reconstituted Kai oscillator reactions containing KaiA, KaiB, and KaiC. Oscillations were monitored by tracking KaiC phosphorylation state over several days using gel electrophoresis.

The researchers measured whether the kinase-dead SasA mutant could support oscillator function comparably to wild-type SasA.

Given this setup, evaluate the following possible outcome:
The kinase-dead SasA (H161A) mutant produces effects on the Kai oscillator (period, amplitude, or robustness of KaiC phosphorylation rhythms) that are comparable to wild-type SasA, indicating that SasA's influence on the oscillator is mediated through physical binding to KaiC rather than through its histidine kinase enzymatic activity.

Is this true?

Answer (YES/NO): YES